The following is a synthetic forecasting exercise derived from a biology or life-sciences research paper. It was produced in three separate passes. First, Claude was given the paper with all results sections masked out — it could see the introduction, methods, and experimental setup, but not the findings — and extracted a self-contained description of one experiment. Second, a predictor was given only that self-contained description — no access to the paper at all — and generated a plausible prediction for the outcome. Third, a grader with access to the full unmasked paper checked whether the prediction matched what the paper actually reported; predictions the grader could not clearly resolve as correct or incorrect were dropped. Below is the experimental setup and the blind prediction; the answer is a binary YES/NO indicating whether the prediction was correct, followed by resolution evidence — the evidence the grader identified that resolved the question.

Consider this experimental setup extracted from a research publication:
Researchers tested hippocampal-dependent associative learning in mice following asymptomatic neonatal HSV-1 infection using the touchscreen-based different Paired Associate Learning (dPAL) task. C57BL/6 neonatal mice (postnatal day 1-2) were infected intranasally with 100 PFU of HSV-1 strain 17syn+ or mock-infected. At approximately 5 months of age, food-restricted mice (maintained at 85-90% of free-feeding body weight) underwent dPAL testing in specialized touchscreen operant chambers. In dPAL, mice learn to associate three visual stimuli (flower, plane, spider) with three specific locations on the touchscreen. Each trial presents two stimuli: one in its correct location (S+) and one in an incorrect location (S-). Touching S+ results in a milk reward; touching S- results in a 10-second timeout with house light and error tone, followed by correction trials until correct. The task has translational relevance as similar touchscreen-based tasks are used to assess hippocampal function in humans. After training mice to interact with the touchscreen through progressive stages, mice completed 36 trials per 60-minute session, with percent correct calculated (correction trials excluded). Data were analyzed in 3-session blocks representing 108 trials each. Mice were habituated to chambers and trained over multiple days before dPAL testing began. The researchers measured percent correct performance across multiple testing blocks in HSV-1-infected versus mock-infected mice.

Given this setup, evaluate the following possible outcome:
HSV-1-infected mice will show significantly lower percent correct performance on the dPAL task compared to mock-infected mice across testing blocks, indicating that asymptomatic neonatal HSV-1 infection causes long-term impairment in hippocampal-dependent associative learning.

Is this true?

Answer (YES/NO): NO